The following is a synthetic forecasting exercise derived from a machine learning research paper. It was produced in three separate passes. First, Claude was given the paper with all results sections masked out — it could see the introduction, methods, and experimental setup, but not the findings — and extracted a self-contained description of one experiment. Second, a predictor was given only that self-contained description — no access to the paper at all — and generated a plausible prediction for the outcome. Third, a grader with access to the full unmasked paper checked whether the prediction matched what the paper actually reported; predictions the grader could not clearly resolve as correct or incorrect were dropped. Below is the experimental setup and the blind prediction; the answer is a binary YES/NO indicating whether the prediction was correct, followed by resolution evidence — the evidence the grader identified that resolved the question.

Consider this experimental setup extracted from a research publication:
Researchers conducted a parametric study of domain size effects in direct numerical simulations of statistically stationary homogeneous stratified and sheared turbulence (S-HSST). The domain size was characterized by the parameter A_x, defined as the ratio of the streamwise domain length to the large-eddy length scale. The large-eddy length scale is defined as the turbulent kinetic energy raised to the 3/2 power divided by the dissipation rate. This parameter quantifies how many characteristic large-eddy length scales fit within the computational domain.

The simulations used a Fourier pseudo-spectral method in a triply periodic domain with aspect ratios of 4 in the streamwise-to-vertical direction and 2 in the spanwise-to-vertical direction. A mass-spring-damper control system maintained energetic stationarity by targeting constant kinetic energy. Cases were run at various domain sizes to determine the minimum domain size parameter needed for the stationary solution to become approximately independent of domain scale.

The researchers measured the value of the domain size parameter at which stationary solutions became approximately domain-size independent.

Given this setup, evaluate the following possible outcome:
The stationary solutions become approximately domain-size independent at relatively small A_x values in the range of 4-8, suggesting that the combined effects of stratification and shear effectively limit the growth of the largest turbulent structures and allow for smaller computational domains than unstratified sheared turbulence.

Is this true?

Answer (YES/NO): NO